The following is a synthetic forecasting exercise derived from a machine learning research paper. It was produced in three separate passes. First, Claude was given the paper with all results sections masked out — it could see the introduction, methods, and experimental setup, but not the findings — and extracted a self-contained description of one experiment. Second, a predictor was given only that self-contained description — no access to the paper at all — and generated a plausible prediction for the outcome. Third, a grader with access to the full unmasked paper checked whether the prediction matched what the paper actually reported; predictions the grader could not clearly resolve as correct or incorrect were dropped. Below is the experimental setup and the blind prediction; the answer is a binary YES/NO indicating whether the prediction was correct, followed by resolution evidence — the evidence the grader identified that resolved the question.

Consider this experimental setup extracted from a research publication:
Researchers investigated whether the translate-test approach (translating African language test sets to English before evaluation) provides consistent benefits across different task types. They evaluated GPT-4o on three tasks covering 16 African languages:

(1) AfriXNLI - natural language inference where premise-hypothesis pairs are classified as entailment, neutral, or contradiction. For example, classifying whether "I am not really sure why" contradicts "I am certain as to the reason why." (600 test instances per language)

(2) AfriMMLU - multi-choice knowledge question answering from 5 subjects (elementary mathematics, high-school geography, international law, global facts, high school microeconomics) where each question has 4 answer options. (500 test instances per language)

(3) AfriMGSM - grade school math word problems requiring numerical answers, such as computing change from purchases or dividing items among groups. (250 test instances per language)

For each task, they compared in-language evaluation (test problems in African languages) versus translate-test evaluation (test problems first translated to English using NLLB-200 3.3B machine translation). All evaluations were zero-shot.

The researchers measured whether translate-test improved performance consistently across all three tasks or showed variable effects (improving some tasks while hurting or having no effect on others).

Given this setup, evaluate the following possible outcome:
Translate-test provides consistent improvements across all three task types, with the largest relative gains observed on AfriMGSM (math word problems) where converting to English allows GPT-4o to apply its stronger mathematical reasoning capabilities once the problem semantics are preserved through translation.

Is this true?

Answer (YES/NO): NO